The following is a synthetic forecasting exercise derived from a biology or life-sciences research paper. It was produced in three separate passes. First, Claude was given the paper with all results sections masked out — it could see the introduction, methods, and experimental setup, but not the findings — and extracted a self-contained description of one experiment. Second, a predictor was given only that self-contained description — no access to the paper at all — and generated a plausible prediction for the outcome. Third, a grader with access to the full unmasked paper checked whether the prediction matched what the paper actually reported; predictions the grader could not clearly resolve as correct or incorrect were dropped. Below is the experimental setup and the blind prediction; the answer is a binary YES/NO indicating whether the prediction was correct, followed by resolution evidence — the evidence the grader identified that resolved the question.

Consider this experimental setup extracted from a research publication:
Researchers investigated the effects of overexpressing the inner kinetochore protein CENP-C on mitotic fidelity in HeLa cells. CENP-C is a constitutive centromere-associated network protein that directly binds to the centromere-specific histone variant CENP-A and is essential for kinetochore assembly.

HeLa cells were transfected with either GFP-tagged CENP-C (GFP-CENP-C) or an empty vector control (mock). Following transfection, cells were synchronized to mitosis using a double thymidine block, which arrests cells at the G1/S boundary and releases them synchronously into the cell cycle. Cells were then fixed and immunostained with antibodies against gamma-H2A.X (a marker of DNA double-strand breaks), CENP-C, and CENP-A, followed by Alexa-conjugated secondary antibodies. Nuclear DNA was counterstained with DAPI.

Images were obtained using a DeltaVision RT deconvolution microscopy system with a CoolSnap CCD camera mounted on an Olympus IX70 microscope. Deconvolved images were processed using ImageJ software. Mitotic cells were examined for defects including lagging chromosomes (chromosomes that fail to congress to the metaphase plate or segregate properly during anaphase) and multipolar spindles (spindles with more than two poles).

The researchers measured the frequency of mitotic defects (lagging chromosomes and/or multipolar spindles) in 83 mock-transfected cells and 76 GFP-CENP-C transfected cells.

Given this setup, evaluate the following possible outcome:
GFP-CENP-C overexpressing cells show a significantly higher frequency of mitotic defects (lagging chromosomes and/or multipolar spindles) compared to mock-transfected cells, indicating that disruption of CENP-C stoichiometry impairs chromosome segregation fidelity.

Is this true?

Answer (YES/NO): YES